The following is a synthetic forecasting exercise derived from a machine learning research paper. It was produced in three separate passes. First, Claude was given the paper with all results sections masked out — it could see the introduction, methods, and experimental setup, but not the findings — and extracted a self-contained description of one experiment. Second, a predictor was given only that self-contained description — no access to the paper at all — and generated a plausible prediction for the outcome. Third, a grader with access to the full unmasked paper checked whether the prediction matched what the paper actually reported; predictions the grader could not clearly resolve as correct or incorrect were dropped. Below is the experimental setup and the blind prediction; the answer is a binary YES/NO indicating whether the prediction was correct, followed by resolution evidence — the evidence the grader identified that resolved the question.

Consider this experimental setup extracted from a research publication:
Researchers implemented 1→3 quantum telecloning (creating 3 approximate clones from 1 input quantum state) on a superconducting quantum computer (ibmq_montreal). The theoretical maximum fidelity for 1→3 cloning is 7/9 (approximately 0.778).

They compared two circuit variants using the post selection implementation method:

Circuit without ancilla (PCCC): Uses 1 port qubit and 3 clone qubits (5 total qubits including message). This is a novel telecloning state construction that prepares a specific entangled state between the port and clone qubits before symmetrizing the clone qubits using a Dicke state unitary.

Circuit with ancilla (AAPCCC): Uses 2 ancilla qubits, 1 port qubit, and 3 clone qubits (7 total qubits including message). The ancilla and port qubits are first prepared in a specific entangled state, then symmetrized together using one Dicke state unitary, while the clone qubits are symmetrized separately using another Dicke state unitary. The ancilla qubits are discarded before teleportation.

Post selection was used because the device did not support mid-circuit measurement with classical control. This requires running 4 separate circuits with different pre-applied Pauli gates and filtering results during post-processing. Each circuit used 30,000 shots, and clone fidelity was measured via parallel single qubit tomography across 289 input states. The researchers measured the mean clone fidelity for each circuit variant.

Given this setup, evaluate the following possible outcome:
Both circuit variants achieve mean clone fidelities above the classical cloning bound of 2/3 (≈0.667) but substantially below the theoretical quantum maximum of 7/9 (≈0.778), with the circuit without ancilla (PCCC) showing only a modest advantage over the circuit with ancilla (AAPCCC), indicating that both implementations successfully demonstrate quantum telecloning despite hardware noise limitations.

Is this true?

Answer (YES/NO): NO